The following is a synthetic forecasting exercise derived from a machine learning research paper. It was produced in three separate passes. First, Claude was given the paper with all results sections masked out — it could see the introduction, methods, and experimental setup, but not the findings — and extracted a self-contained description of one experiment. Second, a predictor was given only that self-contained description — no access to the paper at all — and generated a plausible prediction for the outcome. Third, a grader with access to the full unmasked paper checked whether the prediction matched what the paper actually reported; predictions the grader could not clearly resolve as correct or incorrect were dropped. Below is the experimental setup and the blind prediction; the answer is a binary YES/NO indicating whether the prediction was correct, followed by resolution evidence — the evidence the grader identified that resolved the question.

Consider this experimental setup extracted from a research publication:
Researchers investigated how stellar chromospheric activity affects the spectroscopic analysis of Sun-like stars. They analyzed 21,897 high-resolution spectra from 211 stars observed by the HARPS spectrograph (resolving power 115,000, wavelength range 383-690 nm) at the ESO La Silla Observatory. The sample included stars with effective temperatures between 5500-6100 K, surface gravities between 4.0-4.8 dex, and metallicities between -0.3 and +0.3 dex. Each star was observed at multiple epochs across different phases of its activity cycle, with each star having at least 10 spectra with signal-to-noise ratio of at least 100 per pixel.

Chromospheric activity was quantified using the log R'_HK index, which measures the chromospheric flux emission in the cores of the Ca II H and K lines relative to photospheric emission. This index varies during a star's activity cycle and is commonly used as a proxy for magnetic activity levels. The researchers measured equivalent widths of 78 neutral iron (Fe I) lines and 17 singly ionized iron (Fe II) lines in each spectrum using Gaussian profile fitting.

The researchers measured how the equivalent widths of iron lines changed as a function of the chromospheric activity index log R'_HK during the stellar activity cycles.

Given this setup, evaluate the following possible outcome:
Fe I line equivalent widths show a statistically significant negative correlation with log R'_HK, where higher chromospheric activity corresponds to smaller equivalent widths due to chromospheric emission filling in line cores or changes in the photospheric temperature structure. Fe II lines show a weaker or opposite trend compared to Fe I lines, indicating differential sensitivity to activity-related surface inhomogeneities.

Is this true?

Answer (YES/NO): NO